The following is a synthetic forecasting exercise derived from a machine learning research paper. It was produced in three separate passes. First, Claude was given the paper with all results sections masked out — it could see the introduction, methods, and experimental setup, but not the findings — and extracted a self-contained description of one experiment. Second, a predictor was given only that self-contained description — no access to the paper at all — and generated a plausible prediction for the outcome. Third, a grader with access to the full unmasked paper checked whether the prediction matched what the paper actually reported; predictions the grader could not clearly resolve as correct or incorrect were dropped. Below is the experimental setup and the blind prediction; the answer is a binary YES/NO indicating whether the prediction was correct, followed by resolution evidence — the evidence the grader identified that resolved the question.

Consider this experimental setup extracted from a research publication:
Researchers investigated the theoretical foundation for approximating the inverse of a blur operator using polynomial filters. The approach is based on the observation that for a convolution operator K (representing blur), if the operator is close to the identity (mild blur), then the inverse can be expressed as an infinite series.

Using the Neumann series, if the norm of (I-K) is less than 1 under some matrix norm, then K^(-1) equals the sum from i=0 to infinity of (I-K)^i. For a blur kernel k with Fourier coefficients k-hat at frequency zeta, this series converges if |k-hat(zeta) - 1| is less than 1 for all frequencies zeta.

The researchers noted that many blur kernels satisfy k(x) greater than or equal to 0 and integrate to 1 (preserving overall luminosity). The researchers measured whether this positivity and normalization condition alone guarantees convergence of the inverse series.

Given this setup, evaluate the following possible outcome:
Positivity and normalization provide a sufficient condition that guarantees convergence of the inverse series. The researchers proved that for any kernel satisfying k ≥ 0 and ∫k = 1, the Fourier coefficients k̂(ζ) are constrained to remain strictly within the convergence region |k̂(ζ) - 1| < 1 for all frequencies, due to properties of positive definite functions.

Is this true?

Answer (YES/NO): NO